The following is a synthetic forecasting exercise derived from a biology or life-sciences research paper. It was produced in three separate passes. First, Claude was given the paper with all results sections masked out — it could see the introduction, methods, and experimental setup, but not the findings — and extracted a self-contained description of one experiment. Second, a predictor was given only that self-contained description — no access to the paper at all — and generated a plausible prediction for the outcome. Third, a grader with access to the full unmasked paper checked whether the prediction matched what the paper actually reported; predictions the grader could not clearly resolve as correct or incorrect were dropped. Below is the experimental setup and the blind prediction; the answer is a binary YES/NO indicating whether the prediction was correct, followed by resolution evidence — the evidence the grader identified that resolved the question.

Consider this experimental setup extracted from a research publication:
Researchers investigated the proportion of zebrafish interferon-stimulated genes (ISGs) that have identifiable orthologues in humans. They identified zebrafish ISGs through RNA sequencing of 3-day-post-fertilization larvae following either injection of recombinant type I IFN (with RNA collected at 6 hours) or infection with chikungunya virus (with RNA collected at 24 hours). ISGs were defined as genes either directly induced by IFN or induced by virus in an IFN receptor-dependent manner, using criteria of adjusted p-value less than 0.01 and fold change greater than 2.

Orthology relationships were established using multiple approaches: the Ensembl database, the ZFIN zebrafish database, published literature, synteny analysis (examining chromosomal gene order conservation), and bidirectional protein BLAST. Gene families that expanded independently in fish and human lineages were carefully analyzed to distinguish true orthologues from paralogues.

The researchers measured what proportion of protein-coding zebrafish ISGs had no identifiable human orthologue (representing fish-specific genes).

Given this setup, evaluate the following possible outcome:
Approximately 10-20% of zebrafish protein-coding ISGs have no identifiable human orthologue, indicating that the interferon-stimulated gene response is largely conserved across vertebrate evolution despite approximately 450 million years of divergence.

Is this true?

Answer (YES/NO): NO